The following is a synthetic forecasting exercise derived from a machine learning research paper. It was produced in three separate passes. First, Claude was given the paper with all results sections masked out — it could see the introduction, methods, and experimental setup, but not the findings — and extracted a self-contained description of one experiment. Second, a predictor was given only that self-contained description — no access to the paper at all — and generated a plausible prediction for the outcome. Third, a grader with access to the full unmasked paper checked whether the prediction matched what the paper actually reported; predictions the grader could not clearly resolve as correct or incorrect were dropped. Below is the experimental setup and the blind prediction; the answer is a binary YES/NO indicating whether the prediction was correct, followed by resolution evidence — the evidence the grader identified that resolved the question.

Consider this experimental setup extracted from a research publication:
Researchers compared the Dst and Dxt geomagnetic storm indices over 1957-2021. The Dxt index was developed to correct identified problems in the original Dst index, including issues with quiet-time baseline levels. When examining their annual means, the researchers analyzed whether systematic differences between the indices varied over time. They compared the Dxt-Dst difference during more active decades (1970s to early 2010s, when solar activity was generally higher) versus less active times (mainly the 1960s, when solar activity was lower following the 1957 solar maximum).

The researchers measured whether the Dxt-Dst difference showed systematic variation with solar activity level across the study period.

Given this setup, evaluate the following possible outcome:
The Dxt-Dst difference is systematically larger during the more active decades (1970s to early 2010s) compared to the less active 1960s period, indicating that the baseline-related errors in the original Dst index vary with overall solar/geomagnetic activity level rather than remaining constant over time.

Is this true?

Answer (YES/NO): YES